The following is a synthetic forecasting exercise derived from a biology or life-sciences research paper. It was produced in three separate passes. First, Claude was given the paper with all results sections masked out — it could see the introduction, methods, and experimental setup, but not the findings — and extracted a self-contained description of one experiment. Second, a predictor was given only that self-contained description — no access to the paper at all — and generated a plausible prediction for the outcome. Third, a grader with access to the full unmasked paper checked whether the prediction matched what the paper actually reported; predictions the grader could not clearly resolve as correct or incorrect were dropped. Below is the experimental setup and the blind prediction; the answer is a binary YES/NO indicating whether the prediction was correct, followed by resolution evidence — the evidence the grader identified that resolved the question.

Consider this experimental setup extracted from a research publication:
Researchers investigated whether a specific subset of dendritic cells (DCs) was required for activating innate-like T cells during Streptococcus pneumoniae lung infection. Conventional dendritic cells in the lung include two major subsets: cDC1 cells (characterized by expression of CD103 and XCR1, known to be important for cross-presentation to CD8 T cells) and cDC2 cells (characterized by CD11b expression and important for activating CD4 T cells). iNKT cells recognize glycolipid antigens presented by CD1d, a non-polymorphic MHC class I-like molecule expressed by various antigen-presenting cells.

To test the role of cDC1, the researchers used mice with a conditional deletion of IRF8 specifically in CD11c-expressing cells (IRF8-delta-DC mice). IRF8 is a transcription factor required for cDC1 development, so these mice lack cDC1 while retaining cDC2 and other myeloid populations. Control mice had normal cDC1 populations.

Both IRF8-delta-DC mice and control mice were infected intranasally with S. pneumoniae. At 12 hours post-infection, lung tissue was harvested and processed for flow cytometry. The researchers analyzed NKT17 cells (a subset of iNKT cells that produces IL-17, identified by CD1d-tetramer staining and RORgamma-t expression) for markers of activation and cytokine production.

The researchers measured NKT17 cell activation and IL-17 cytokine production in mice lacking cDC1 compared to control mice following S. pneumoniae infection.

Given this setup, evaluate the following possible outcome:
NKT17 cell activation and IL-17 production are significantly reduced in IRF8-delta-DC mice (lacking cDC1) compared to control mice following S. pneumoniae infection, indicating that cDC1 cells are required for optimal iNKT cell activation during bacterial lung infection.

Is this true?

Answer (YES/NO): YES